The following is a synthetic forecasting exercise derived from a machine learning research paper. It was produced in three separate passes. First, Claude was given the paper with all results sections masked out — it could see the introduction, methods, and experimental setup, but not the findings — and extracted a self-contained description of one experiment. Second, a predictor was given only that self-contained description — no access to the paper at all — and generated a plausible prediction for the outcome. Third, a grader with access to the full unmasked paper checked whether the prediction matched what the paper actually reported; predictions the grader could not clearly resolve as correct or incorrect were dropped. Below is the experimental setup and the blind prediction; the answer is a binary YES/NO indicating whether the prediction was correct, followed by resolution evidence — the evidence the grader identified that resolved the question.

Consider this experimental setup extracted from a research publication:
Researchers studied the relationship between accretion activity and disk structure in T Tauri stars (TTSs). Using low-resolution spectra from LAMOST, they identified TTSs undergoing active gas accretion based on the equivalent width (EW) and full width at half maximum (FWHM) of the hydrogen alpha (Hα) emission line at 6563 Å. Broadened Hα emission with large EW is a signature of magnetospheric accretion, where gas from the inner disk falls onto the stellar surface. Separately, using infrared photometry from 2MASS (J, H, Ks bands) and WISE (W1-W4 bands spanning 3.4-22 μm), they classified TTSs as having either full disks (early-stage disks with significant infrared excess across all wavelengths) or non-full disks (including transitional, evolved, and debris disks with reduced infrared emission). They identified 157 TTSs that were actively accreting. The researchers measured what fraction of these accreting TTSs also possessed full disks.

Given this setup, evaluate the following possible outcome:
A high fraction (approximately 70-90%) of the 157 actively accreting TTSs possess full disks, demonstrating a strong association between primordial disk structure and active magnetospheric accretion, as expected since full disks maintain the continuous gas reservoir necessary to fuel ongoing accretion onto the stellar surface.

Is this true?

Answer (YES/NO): YES